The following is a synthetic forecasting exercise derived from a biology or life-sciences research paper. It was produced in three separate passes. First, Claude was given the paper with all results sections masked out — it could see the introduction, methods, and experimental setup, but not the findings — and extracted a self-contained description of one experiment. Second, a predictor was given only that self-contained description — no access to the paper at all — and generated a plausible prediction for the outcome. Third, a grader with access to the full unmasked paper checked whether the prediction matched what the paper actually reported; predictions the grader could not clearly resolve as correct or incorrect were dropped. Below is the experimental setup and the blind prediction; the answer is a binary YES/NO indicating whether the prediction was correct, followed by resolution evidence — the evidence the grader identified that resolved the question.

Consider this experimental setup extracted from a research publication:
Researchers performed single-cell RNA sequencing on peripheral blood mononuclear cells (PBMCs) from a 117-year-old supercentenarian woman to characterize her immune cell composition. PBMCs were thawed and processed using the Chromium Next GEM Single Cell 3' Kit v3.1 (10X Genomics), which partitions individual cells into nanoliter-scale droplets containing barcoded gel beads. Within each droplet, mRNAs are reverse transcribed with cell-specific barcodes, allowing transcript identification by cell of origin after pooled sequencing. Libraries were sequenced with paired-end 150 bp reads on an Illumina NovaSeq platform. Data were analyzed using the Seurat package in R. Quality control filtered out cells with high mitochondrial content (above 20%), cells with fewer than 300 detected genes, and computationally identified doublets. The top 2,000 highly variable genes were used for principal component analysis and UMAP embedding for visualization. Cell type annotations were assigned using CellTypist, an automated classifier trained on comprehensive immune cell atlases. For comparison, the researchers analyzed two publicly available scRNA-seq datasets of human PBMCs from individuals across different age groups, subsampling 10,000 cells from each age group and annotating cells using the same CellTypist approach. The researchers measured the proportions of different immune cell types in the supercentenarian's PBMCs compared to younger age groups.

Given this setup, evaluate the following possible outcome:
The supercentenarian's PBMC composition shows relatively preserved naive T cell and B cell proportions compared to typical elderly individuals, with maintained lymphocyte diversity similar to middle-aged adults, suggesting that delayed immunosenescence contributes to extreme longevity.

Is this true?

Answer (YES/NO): NO